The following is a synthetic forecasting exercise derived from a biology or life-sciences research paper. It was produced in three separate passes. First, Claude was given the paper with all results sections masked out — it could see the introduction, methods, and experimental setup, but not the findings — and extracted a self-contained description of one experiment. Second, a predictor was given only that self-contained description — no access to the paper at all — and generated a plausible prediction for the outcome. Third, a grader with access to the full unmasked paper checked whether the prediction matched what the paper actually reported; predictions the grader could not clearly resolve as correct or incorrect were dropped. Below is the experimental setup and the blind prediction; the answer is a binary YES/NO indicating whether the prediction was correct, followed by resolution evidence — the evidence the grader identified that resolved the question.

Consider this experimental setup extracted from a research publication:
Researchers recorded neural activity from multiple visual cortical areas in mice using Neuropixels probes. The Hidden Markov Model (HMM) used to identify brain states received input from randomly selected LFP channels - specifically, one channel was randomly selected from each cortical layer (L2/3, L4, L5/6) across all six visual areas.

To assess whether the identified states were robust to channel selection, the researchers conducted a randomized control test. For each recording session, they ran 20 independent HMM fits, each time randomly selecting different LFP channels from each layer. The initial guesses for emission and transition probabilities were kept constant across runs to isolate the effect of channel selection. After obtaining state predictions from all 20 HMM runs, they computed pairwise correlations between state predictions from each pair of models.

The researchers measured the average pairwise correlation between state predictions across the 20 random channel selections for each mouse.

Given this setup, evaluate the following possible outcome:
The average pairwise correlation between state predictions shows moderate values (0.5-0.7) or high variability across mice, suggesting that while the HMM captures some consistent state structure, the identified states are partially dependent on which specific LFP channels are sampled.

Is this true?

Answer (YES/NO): NO